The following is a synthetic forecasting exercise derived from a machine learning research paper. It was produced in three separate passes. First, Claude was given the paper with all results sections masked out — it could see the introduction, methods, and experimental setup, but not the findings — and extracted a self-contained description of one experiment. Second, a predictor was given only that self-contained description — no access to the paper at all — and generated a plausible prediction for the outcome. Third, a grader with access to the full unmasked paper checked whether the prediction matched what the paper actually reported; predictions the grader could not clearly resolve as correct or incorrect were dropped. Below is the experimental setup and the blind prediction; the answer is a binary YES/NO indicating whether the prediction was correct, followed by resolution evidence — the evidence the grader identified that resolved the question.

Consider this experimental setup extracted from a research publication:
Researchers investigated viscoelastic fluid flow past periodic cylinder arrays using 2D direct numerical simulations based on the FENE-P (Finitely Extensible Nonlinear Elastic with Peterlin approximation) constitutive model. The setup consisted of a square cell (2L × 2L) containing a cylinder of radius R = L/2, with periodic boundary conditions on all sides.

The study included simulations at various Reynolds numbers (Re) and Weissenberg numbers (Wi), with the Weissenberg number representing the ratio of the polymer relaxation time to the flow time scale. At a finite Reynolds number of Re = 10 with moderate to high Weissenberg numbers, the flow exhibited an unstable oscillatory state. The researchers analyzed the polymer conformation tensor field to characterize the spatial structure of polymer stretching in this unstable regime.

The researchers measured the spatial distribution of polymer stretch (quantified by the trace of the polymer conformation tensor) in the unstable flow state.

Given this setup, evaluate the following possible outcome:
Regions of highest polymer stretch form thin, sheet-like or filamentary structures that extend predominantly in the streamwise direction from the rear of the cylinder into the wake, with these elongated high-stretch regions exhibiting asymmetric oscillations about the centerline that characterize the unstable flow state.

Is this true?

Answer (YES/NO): NO